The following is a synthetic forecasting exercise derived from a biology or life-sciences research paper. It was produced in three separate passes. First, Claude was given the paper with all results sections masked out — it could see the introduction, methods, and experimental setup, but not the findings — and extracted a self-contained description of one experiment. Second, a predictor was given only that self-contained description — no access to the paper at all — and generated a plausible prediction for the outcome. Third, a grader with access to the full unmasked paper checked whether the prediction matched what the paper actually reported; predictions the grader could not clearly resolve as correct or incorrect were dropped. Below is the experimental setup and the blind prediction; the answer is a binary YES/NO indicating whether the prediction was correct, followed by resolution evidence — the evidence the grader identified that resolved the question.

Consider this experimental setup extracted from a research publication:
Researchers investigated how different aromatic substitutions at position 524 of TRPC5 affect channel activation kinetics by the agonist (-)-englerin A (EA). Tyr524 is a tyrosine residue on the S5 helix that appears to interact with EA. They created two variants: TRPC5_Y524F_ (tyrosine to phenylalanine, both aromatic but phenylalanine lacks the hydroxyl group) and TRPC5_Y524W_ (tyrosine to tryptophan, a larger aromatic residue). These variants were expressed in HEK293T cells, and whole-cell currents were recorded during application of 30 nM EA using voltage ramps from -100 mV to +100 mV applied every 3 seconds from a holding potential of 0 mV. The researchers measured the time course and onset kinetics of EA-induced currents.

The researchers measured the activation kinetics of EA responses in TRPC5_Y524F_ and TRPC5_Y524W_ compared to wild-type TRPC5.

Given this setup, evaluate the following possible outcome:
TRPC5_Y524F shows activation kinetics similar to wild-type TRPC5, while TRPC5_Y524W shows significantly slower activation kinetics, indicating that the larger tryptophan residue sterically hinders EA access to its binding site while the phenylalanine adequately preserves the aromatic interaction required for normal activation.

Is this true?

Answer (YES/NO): NO